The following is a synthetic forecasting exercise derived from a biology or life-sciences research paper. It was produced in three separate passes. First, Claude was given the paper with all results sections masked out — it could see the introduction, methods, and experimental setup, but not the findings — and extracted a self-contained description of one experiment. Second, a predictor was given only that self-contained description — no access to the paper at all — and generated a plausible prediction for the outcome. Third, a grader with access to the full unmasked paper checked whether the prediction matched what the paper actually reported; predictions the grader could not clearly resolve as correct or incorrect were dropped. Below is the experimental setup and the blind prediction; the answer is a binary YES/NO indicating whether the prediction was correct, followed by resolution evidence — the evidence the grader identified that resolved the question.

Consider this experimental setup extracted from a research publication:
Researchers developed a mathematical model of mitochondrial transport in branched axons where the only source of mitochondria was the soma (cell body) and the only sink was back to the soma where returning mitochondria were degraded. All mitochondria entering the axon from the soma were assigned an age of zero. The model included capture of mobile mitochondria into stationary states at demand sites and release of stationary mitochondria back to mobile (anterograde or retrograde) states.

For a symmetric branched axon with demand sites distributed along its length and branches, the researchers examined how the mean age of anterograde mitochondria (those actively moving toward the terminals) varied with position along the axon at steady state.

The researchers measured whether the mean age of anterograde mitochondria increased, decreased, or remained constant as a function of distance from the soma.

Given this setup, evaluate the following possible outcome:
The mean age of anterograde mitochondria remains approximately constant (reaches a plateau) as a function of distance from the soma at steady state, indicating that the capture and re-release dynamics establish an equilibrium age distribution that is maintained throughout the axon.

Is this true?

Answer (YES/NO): NO